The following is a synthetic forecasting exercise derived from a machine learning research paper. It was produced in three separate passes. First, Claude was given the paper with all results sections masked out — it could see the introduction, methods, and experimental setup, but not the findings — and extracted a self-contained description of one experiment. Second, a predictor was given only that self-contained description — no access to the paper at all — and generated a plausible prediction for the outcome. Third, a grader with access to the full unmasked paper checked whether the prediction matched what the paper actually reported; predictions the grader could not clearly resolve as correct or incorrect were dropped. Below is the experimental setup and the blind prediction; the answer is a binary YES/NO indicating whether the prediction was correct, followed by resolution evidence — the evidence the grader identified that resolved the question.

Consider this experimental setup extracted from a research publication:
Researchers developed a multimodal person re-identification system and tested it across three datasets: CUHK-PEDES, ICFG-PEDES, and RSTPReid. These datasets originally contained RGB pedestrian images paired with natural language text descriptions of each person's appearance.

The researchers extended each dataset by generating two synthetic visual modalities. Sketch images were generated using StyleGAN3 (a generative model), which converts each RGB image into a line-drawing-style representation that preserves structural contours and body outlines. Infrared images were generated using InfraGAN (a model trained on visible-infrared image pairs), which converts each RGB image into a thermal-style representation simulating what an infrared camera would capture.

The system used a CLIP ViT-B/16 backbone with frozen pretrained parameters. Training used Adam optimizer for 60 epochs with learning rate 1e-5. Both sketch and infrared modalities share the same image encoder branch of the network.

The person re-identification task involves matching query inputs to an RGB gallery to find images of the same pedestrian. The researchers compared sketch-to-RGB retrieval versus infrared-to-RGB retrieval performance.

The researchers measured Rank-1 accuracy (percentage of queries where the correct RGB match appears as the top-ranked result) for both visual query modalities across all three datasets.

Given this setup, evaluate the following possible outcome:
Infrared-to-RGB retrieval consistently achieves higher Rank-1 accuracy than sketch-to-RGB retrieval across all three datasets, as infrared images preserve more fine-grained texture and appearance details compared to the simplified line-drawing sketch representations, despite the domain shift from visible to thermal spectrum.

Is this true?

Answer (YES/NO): YES